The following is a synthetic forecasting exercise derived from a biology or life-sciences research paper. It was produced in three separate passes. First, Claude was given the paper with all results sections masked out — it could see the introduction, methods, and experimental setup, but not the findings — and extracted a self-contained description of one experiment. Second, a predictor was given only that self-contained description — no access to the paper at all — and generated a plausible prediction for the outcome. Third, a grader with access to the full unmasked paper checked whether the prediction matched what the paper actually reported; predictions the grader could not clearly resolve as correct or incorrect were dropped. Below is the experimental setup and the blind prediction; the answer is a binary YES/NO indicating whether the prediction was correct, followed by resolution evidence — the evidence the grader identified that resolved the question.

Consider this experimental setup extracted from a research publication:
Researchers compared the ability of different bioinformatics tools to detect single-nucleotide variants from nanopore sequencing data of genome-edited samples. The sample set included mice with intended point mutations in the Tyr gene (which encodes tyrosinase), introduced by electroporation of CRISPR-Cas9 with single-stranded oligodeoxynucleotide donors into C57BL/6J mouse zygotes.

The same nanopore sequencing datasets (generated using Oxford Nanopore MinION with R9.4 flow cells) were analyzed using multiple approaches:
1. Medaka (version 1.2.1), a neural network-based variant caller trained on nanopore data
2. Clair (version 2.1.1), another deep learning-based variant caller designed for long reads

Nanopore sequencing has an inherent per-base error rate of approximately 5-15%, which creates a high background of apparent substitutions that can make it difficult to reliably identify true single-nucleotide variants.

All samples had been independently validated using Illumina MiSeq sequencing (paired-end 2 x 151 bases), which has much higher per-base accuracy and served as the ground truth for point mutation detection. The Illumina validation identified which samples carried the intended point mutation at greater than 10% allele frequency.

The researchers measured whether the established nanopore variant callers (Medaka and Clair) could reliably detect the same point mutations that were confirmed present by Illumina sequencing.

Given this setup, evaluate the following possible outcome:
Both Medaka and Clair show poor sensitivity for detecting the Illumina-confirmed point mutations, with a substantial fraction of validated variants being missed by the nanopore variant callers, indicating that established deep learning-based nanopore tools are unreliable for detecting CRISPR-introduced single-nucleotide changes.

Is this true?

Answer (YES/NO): YES